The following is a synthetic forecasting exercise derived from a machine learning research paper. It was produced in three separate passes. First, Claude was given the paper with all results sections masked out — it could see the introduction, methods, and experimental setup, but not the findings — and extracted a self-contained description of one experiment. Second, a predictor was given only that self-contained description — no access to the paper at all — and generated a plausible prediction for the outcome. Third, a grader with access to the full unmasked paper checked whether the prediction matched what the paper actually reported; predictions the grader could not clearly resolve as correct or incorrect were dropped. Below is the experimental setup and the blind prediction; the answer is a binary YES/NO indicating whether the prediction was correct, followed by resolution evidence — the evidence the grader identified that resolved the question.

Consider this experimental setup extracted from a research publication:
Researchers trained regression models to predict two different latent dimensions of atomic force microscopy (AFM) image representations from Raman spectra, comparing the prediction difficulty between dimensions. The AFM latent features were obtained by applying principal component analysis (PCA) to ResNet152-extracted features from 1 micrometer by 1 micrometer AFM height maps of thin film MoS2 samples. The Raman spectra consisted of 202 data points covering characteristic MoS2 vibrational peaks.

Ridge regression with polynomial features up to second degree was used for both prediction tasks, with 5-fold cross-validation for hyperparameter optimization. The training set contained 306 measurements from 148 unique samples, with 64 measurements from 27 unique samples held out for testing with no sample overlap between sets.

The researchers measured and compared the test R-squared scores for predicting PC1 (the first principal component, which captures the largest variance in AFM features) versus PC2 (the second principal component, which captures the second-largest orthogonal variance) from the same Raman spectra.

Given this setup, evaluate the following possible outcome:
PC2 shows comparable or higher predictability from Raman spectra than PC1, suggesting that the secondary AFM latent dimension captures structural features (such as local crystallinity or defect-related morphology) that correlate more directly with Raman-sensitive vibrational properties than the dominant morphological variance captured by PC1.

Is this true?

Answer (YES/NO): YES